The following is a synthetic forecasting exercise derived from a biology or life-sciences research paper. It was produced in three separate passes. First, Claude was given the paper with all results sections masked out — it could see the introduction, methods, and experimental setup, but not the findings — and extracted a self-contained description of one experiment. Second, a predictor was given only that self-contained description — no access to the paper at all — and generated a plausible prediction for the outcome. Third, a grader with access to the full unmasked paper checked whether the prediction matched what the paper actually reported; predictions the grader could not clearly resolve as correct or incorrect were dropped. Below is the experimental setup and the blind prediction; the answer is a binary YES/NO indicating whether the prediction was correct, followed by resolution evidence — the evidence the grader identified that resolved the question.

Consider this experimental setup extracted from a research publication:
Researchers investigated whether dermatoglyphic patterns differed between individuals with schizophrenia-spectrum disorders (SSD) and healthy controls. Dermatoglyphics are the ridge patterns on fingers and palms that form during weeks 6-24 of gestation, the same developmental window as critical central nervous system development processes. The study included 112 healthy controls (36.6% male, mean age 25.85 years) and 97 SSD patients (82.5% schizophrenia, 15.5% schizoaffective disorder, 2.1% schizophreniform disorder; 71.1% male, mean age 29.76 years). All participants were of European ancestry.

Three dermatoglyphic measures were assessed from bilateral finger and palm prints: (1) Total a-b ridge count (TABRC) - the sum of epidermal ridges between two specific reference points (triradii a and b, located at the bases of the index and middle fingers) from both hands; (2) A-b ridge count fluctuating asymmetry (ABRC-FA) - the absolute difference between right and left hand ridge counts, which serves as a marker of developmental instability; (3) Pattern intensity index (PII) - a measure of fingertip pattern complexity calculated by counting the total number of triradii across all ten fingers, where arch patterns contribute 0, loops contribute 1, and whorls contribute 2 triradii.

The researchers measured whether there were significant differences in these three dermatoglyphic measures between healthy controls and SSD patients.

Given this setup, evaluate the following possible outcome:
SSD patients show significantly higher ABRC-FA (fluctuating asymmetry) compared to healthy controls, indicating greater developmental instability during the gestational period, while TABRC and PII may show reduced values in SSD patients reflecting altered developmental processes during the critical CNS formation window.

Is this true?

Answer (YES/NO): NO